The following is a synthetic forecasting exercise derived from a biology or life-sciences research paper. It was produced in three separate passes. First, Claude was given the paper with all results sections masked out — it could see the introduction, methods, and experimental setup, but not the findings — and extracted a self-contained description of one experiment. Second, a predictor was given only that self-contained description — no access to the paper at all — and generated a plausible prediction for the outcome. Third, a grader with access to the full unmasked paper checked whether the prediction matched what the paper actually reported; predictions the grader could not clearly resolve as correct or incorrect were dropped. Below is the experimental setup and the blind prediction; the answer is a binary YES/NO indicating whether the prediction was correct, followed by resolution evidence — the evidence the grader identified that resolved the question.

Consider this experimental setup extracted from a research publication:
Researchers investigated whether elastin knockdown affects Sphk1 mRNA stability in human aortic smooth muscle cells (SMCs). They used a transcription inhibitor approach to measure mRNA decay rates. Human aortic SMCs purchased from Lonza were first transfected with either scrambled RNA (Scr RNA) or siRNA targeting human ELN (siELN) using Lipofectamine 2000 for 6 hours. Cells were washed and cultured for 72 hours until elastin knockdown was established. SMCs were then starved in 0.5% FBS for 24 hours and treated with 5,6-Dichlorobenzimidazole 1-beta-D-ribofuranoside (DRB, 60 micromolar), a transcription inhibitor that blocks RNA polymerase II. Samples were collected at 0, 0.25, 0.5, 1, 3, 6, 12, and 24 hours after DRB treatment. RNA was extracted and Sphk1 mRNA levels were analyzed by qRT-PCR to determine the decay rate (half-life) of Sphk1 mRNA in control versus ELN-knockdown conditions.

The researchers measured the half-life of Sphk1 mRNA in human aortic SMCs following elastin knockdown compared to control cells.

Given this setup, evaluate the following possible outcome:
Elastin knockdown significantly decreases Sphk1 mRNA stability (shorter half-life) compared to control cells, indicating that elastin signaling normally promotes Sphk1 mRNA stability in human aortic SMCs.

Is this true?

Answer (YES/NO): NO